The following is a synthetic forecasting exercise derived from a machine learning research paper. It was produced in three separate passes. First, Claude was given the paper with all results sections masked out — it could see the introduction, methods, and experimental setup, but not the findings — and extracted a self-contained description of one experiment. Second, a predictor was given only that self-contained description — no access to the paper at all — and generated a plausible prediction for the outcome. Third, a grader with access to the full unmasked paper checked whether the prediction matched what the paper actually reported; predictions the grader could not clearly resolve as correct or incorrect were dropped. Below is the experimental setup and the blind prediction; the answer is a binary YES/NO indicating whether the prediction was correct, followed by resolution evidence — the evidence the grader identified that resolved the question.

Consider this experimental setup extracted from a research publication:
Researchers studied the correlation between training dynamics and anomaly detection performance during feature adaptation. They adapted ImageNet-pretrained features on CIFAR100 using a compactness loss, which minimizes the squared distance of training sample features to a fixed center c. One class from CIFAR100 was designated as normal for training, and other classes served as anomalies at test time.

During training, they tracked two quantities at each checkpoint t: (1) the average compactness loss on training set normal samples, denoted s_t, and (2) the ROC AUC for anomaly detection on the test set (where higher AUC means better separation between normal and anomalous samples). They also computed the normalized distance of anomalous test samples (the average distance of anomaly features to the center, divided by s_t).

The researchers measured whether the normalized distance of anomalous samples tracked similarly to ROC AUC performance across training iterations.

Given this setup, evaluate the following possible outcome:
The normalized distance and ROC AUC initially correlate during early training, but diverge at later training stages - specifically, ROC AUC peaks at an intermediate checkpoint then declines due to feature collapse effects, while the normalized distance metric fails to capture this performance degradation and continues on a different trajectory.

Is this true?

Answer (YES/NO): NO